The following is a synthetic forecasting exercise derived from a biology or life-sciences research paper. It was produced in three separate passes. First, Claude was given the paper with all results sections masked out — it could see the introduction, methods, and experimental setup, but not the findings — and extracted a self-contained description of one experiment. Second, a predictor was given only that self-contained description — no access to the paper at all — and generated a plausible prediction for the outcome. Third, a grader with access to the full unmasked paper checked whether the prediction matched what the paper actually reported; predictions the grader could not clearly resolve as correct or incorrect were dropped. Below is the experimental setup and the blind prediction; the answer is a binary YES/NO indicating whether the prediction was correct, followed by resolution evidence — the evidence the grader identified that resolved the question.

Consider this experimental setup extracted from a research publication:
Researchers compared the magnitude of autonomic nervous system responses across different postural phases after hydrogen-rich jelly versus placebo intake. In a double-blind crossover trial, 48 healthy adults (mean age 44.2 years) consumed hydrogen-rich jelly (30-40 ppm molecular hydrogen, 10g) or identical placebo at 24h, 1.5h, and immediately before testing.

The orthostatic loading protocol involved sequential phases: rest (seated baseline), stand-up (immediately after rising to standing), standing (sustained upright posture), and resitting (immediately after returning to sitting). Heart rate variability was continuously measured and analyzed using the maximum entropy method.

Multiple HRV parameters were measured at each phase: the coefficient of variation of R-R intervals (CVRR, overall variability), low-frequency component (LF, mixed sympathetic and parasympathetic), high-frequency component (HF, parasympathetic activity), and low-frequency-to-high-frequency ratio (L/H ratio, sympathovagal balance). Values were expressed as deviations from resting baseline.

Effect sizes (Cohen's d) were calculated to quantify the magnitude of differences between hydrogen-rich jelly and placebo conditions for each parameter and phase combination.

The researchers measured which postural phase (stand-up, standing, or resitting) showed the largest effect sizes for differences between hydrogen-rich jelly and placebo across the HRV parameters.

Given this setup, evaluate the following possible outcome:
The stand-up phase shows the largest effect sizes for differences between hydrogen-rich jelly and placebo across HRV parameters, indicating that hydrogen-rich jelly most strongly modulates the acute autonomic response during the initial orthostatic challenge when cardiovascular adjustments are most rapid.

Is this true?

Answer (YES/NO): NO